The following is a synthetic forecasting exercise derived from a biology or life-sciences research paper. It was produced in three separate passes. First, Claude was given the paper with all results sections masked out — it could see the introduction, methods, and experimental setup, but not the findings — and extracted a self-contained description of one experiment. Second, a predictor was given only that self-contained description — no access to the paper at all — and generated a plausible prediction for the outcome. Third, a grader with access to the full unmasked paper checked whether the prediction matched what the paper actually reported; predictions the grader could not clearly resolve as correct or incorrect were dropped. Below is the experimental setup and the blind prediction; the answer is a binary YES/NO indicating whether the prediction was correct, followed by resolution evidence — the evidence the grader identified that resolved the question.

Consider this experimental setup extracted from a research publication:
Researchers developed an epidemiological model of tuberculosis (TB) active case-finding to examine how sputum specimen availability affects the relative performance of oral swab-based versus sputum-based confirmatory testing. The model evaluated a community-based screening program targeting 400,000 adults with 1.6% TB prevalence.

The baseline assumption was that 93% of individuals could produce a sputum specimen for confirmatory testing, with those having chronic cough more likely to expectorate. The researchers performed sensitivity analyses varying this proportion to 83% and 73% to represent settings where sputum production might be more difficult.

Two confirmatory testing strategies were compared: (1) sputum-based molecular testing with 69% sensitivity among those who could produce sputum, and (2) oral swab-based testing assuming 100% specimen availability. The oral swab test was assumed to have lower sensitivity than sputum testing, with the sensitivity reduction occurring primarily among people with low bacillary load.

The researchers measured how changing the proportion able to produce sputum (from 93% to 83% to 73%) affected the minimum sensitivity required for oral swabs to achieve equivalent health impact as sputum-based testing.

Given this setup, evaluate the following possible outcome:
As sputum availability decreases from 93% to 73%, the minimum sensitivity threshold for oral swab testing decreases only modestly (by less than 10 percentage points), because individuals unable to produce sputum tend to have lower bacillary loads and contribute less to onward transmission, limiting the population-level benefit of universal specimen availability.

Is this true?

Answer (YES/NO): NO